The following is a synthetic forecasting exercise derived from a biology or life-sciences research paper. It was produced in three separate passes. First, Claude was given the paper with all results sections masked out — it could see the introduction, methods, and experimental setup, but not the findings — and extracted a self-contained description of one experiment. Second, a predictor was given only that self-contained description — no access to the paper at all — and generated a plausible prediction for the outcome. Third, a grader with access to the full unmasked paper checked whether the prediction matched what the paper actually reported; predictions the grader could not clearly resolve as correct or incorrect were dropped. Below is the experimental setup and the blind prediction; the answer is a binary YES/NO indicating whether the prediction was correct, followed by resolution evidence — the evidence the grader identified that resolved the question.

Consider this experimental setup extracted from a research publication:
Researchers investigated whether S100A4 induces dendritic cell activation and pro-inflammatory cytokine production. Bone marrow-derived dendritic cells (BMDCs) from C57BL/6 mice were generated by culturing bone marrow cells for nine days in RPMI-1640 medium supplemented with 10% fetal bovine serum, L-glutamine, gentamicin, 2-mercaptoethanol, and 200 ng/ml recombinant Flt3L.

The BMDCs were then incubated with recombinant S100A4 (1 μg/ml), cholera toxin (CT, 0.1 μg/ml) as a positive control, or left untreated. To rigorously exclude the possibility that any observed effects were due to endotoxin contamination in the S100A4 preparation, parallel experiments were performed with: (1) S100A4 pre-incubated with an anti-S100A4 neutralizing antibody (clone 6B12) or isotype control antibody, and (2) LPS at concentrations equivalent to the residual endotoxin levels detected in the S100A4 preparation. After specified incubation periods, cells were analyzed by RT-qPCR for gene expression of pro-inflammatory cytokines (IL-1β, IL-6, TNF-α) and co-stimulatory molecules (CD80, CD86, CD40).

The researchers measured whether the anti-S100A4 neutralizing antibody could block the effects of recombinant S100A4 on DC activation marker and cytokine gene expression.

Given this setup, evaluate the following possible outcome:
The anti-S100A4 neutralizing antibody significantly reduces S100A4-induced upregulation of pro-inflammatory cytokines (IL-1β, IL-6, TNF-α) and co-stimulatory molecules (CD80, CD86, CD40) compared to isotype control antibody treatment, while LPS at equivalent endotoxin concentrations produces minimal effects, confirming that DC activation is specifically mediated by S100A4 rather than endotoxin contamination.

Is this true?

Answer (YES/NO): NO